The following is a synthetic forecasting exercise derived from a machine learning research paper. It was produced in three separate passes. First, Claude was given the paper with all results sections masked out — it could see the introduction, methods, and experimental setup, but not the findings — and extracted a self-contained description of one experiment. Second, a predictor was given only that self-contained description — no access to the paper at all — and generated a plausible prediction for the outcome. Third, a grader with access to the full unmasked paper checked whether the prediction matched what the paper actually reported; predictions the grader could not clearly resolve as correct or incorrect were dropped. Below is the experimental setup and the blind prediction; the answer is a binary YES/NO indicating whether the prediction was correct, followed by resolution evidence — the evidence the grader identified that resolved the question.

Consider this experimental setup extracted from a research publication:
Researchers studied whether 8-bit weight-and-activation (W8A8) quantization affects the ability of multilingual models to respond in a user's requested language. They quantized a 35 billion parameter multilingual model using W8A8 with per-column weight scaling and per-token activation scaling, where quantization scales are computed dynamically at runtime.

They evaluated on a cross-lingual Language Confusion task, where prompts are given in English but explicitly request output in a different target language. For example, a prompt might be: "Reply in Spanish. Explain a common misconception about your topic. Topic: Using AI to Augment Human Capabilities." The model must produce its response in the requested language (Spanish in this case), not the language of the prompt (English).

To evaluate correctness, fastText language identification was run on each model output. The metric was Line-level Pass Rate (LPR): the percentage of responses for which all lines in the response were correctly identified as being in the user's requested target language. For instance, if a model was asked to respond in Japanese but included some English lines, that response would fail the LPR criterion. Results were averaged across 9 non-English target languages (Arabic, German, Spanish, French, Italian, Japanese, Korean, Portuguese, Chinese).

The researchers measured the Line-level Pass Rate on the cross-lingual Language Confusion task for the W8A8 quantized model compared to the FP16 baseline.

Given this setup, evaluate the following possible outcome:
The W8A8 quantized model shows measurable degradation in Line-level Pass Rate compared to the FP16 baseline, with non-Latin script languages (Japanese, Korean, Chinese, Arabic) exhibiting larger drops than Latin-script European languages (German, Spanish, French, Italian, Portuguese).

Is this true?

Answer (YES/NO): NO